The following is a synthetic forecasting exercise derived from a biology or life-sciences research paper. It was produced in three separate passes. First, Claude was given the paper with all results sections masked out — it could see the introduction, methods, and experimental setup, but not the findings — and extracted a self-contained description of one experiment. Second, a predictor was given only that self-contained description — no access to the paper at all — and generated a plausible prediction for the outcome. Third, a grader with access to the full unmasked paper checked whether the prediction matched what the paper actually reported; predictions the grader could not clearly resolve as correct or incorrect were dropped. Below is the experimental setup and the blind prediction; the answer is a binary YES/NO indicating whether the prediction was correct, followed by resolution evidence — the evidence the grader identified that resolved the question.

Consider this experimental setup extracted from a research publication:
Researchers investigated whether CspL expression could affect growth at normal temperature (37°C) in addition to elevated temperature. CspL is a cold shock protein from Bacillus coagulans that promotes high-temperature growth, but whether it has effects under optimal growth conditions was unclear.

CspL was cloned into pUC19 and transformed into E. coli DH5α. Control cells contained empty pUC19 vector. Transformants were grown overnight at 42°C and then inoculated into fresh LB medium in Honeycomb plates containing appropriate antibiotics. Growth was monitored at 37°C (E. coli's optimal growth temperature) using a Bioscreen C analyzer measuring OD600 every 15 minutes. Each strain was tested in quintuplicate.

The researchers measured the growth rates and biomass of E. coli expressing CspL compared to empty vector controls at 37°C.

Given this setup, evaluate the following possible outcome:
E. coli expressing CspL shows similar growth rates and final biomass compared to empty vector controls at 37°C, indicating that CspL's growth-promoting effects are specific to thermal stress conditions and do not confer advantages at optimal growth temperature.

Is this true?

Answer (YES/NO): NO